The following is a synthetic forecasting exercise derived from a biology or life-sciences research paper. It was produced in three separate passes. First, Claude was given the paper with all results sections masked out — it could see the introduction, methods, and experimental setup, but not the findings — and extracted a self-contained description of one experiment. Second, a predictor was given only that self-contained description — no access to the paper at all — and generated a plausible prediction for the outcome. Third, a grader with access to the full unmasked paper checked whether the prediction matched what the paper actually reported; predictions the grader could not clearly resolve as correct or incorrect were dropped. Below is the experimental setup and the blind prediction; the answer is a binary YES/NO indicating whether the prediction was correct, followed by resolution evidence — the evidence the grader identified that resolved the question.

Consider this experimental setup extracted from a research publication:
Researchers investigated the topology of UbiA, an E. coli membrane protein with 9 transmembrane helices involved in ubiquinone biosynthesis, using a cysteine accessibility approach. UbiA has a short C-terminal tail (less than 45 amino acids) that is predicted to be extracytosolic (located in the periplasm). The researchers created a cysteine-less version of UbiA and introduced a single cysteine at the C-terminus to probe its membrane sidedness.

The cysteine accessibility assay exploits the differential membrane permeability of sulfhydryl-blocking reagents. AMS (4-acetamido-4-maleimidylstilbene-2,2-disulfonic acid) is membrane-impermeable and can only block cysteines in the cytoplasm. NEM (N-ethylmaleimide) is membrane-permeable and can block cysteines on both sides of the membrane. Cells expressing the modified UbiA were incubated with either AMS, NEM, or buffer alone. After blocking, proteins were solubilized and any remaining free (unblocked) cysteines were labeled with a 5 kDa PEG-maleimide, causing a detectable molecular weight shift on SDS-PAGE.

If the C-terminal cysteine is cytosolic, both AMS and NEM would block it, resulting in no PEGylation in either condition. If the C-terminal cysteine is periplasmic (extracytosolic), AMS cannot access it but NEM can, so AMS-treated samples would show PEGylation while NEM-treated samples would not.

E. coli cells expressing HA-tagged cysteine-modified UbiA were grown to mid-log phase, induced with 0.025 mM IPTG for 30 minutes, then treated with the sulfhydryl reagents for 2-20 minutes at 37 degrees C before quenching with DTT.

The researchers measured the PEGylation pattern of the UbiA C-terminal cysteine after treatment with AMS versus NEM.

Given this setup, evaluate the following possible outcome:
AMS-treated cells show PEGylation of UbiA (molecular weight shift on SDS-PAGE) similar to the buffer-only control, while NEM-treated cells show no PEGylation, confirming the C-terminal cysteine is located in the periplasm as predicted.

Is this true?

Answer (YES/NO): NO